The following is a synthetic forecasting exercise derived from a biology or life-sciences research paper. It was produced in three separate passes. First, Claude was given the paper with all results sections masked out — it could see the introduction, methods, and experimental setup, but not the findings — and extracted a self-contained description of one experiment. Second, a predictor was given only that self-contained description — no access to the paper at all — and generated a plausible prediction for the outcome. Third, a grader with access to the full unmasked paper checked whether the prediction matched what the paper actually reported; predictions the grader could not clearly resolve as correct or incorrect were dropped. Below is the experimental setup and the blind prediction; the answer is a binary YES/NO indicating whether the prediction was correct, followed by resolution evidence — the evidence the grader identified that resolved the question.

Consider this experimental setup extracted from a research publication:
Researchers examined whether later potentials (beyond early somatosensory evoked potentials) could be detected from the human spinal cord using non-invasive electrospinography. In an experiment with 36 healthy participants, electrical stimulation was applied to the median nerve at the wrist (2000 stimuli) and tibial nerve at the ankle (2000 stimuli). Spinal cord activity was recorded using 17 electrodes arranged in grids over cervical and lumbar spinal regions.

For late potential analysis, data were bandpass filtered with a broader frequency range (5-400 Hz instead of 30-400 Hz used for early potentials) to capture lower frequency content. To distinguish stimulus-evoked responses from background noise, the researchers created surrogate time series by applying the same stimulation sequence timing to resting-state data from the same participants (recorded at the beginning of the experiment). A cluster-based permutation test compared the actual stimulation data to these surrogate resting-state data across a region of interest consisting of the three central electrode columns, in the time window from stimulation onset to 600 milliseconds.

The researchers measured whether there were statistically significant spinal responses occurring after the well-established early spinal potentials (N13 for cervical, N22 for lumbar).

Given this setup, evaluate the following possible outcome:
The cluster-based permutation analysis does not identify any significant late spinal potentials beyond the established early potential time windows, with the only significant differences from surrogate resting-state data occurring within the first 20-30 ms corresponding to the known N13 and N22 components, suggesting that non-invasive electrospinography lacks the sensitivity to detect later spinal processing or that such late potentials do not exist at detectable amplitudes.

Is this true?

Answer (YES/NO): NO